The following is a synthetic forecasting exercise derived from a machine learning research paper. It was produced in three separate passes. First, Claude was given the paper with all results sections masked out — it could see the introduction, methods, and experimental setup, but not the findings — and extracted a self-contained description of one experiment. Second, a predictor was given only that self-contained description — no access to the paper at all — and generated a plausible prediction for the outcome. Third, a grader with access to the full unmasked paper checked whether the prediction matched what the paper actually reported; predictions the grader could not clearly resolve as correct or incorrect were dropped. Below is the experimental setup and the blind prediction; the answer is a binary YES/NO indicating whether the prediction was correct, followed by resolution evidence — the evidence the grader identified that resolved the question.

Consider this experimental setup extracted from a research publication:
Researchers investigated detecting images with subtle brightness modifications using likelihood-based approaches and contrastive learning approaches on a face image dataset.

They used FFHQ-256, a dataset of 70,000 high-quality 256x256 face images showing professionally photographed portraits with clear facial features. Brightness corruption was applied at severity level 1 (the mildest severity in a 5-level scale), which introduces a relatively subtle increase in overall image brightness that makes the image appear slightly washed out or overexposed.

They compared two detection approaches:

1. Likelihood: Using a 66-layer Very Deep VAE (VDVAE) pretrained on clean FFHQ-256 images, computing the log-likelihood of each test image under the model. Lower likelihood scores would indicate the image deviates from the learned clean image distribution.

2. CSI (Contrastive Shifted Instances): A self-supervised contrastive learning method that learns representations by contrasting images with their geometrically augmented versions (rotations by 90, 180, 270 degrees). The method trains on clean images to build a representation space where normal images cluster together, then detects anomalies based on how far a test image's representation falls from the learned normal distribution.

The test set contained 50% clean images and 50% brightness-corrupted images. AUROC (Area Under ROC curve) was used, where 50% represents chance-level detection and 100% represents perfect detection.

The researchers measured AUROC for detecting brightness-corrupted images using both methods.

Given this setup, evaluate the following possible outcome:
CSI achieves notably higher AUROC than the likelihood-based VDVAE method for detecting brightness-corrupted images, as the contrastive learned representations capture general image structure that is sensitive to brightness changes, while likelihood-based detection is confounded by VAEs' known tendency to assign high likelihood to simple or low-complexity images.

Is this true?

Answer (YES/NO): NO